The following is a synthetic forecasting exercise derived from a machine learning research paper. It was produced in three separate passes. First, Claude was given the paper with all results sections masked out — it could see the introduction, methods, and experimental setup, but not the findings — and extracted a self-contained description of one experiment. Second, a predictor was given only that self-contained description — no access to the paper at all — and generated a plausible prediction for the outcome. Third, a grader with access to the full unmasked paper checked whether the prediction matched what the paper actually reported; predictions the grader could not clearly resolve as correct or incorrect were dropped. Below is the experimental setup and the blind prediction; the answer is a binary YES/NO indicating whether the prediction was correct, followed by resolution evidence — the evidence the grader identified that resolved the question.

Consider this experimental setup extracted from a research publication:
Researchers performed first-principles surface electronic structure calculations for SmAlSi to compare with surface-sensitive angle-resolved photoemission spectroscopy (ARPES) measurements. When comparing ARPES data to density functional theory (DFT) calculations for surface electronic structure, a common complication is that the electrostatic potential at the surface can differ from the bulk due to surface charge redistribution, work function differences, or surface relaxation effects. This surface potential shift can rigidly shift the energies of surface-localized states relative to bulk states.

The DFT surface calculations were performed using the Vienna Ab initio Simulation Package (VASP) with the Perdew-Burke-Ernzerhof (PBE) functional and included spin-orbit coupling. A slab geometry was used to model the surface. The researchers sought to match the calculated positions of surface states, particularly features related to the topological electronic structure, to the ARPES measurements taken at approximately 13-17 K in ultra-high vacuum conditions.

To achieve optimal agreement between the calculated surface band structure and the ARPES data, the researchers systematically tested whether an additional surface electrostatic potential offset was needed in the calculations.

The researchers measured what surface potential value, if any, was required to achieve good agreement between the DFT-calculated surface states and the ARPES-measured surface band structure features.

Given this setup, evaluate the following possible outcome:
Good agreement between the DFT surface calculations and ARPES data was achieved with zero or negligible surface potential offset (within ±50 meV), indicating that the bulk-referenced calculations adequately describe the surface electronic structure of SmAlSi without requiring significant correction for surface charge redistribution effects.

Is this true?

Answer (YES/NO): NO